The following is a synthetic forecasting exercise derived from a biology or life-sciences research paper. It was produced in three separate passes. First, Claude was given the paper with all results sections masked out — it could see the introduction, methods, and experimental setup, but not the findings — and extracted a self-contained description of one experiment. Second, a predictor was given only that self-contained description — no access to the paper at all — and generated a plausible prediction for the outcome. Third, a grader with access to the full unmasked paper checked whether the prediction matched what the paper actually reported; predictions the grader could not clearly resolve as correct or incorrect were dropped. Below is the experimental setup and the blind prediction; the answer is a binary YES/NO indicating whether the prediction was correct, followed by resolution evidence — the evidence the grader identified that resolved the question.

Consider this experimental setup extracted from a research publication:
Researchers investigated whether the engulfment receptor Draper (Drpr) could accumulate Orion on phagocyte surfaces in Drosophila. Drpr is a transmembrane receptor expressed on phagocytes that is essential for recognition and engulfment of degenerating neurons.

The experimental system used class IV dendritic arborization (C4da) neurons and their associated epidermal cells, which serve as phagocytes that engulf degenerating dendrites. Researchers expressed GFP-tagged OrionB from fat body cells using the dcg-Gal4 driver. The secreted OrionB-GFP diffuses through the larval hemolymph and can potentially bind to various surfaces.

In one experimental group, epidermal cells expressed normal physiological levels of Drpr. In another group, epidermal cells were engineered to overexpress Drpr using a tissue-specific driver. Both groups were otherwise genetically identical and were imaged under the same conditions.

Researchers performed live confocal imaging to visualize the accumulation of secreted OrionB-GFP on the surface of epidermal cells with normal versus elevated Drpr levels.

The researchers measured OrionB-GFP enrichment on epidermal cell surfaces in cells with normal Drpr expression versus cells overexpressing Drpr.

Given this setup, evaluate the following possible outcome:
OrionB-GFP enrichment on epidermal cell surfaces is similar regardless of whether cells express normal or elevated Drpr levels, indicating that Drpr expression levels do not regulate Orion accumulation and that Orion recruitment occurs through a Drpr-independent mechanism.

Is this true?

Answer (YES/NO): NO